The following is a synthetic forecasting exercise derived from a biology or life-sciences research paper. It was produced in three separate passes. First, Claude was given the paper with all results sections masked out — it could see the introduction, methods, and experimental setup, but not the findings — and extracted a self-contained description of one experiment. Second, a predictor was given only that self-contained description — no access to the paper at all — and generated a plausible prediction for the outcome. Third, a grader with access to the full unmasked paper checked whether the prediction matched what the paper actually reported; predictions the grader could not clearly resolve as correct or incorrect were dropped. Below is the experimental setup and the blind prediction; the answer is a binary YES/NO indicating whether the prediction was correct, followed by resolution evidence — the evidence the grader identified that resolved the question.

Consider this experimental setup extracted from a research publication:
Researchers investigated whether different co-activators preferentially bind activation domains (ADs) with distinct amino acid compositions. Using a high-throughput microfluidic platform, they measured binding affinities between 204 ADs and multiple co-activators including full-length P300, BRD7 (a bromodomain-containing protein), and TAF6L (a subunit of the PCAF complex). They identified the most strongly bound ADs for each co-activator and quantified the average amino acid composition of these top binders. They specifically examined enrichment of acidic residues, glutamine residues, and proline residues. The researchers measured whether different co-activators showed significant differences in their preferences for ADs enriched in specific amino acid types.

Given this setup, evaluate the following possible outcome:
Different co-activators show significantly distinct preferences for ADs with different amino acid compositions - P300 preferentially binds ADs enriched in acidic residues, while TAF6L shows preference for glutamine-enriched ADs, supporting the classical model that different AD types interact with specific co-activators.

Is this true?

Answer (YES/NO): NO